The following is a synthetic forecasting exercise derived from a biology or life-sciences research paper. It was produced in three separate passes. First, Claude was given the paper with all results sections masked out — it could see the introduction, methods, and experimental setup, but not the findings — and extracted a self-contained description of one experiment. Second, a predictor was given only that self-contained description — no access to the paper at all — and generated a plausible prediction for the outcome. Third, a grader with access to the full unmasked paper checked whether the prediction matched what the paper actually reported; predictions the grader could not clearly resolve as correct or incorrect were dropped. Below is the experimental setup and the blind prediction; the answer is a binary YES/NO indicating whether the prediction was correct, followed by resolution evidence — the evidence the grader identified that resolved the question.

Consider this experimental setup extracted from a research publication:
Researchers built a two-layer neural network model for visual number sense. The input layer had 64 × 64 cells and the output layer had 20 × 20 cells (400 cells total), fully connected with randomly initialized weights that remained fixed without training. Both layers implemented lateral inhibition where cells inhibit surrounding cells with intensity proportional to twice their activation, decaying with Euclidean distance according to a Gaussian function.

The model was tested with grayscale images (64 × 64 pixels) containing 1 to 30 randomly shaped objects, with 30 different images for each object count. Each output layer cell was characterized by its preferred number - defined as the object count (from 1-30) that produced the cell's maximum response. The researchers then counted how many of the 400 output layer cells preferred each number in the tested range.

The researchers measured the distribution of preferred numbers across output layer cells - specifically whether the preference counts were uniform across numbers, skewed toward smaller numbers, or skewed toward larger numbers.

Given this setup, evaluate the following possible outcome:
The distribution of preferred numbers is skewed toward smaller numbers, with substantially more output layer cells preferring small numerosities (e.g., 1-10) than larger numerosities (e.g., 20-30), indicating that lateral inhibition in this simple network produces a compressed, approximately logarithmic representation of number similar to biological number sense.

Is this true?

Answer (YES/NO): NO